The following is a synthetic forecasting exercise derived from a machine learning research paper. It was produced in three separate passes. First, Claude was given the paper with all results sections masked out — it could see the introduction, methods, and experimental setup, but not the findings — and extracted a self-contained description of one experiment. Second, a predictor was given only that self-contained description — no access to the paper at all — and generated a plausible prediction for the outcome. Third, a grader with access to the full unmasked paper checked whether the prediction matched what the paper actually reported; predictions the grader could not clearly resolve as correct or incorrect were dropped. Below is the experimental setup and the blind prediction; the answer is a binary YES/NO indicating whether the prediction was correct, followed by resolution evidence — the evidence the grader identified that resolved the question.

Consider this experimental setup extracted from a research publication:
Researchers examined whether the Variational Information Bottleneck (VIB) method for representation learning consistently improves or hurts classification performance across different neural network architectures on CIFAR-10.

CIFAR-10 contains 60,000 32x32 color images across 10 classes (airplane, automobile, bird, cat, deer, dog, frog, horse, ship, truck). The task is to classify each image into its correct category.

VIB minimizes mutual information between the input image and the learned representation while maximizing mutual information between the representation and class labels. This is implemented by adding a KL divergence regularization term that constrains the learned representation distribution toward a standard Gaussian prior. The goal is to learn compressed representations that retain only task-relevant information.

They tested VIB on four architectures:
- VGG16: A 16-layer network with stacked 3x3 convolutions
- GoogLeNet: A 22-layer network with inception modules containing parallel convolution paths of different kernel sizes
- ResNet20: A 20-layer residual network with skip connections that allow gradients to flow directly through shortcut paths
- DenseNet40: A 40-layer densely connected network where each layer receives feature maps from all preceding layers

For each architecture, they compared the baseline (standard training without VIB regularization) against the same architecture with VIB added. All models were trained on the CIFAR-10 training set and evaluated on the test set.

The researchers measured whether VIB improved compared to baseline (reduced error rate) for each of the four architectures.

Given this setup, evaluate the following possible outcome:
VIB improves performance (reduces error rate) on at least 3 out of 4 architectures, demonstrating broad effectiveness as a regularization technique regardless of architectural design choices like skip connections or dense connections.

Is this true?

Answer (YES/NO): NO